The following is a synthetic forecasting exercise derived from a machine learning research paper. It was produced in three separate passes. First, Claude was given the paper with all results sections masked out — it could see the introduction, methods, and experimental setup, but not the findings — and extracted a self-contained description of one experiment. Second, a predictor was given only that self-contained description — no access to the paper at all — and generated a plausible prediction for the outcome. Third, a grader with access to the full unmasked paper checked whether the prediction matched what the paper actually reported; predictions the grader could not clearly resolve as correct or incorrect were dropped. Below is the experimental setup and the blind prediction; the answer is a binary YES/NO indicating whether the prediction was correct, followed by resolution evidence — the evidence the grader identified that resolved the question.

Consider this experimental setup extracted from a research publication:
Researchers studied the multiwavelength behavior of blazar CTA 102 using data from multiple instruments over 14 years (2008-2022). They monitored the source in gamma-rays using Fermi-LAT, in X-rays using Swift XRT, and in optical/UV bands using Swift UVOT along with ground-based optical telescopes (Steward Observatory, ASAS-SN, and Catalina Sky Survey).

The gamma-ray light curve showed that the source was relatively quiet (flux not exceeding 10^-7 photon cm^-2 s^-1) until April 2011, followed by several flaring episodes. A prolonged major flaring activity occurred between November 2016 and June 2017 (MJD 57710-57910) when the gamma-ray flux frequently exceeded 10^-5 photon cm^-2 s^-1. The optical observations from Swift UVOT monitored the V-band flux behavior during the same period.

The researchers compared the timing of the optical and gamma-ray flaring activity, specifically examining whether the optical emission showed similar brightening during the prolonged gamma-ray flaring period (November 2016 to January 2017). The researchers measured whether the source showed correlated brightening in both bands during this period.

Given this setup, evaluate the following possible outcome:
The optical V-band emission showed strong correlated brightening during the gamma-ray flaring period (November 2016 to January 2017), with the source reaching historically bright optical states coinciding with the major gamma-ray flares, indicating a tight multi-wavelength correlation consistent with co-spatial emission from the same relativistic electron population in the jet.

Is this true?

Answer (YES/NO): YES